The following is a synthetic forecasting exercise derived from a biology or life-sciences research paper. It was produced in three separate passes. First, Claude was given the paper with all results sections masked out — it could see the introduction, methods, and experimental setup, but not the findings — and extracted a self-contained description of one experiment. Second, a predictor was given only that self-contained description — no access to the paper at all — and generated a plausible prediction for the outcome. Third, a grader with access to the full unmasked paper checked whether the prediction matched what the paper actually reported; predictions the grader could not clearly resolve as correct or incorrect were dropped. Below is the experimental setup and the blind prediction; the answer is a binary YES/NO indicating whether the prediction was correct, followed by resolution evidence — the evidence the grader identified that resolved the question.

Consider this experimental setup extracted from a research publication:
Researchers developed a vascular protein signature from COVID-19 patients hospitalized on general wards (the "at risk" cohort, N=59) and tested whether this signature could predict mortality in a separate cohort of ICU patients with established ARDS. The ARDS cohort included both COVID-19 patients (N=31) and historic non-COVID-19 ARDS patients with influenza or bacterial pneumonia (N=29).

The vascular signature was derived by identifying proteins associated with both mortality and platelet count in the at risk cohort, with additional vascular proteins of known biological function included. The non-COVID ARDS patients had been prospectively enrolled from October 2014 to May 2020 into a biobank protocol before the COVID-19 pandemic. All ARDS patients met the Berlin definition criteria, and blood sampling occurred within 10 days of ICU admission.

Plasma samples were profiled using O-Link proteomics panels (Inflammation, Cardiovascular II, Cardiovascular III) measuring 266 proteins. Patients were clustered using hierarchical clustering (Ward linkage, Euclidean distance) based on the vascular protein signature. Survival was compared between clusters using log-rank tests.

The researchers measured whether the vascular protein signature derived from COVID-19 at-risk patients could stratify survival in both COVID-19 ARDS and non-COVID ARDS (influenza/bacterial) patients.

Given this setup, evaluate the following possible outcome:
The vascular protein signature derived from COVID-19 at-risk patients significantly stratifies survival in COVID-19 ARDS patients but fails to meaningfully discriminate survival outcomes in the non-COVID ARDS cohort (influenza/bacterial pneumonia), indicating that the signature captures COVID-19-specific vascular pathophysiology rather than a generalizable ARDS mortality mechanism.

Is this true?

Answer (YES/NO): NO